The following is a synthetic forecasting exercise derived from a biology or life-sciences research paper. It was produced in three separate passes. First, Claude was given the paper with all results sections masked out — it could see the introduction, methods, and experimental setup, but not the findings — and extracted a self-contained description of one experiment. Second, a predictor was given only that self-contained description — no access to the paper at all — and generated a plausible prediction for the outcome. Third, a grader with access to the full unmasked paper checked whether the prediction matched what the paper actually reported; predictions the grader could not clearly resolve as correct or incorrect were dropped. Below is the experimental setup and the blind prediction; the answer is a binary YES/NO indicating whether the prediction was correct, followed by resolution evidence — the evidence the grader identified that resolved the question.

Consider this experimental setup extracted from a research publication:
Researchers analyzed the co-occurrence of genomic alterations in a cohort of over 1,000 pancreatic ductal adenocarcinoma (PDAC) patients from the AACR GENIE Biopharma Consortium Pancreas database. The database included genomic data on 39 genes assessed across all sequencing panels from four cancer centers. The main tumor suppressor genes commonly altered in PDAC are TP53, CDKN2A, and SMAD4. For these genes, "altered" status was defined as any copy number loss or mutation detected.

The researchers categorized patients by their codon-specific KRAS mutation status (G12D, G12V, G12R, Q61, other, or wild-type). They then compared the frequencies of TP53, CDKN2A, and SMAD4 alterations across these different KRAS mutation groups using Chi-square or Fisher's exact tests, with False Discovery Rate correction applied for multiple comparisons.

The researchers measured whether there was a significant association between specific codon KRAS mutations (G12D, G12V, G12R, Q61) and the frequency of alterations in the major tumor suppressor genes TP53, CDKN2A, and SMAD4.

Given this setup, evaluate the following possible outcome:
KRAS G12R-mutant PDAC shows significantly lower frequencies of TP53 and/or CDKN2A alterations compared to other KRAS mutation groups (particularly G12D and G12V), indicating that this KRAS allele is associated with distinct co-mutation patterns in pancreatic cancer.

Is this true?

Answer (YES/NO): NO